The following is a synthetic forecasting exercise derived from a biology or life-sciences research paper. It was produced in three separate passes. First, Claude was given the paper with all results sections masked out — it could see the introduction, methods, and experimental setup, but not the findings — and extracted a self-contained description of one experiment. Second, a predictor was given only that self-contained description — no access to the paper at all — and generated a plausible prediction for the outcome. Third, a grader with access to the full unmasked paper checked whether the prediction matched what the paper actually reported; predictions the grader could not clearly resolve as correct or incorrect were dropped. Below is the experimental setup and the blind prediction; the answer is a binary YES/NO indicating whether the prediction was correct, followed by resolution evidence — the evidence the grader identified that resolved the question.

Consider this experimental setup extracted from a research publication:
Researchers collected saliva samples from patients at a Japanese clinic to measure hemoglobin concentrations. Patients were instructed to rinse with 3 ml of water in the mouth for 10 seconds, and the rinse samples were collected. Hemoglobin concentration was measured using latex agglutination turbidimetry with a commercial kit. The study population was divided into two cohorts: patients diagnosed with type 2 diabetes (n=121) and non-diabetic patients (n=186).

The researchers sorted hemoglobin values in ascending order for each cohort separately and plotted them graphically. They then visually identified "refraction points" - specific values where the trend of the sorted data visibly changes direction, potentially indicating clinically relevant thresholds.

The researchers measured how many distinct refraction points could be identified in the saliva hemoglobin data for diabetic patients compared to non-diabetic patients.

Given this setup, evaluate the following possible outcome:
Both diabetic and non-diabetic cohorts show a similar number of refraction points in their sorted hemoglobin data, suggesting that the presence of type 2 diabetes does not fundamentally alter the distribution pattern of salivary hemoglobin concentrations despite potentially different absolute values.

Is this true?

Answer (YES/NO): NO